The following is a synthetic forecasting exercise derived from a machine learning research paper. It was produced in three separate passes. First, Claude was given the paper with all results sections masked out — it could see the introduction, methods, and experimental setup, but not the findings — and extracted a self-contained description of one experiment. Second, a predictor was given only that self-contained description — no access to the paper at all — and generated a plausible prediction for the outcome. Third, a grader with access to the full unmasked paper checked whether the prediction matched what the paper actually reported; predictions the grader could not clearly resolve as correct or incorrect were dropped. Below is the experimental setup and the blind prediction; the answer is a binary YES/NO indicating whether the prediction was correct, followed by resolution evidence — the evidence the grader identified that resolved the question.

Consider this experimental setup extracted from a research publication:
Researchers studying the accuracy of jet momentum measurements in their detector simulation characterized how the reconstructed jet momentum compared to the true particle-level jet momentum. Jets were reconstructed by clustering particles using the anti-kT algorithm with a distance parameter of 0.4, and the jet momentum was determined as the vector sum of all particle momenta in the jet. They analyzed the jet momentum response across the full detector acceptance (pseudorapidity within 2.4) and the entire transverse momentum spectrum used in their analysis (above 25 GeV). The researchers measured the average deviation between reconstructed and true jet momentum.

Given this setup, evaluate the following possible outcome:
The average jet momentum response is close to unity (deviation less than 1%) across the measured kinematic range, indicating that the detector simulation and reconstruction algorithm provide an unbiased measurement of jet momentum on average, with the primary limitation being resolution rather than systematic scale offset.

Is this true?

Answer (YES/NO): NO